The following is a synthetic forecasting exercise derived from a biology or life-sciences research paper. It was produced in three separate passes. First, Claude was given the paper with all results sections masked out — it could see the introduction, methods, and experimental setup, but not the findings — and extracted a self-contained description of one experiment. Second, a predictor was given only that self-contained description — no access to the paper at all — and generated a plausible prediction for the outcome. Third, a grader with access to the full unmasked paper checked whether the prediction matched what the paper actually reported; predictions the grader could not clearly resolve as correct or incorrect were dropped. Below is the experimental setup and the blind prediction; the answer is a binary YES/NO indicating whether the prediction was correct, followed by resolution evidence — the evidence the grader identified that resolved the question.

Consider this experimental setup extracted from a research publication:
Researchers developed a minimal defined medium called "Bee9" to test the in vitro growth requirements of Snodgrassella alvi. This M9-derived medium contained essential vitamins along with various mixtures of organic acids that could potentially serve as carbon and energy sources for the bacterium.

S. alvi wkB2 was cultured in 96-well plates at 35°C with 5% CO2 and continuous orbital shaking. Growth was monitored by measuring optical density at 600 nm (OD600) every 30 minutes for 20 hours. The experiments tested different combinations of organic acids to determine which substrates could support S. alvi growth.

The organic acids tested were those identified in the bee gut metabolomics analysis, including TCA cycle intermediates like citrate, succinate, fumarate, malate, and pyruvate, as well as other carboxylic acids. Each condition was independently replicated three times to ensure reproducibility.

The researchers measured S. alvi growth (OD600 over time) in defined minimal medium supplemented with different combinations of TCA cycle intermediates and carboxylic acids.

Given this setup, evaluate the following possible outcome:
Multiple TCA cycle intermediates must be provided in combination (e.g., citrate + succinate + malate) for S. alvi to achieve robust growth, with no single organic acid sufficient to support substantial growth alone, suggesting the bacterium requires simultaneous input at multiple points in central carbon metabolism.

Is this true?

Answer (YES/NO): NO